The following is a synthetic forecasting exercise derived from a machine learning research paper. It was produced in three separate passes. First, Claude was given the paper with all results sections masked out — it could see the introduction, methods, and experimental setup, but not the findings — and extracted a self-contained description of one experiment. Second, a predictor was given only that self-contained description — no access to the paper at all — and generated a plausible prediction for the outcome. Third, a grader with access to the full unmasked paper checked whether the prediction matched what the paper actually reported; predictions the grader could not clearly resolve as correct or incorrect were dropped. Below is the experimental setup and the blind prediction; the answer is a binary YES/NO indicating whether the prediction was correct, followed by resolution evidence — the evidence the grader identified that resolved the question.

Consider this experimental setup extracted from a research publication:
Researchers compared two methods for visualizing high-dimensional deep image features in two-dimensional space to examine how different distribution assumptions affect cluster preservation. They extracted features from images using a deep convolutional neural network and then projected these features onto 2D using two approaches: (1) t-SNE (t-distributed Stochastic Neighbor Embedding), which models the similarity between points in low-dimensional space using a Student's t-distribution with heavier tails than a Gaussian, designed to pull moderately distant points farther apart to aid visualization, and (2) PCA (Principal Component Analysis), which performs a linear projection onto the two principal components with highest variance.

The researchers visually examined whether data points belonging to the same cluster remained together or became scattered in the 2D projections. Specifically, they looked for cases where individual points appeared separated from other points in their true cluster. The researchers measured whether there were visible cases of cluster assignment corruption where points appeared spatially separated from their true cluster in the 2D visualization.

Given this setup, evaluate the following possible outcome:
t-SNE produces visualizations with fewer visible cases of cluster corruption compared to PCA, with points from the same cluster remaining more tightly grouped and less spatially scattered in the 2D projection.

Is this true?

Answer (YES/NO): NO